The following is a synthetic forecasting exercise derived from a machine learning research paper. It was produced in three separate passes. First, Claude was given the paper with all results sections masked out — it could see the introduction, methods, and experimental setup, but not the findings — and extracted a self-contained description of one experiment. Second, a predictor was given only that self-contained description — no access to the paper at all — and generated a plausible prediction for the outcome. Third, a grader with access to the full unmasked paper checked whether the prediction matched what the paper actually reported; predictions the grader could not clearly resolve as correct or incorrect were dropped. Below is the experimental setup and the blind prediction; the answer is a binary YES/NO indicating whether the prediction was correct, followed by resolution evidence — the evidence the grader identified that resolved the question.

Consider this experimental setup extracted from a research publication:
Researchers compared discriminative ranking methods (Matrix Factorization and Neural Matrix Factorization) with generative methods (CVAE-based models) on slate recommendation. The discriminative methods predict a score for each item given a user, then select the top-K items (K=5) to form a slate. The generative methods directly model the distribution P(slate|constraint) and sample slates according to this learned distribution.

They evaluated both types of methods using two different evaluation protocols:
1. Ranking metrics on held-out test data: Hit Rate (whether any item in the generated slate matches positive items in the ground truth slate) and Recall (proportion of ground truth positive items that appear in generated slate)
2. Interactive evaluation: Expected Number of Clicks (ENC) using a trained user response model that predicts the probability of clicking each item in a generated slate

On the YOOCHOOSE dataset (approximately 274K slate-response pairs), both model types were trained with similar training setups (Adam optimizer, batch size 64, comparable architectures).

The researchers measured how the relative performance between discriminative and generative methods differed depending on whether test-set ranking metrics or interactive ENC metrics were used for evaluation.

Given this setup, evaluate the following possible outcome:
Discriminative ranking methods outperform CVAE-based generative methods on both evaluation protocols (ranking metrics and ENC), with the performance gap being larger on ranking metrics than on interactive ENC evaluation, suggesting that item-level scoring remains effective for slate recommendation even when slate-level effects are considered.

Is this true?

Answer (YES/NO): NO